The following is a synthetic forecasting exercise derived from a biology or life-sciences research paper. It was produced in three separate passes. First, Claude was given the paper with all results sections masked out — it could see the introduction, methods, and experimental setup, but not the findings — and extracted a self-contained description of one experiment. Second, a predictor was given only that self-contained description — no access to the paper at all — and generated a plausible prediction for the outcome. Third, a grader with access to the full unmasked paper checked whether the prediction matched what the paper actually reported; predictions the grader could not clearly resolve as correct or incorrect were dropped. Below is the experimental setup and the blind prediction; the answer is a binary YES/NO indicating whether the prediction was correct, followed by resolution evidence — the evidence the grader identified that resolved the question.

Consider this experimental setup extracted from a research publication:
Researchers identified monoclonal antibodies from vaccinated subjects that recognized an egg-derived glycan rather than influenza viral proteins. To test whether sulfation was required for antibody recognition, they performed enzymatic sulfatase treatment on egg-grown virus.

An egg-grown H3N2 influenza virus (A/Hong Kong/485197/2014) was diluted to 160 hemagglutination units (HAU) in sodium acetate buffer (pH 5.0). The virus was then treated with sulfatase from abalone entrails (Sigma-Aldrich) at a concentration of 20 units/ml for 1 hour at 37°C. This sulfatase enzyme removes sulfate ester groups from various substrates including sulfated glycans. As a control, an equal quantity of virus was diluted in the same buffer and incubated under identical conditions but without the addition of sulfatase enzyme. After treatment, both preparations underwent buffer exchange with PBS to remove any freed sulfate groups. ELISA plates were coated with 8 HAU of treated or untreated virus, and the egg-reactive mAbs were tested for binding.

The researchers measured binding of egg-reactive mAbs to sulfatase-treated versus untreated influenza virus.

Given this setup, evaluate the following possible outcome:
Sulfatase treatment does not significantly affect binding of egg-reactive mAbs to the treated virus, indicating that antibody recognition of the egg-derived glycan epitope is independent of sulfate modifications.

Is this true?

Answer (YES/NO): NO